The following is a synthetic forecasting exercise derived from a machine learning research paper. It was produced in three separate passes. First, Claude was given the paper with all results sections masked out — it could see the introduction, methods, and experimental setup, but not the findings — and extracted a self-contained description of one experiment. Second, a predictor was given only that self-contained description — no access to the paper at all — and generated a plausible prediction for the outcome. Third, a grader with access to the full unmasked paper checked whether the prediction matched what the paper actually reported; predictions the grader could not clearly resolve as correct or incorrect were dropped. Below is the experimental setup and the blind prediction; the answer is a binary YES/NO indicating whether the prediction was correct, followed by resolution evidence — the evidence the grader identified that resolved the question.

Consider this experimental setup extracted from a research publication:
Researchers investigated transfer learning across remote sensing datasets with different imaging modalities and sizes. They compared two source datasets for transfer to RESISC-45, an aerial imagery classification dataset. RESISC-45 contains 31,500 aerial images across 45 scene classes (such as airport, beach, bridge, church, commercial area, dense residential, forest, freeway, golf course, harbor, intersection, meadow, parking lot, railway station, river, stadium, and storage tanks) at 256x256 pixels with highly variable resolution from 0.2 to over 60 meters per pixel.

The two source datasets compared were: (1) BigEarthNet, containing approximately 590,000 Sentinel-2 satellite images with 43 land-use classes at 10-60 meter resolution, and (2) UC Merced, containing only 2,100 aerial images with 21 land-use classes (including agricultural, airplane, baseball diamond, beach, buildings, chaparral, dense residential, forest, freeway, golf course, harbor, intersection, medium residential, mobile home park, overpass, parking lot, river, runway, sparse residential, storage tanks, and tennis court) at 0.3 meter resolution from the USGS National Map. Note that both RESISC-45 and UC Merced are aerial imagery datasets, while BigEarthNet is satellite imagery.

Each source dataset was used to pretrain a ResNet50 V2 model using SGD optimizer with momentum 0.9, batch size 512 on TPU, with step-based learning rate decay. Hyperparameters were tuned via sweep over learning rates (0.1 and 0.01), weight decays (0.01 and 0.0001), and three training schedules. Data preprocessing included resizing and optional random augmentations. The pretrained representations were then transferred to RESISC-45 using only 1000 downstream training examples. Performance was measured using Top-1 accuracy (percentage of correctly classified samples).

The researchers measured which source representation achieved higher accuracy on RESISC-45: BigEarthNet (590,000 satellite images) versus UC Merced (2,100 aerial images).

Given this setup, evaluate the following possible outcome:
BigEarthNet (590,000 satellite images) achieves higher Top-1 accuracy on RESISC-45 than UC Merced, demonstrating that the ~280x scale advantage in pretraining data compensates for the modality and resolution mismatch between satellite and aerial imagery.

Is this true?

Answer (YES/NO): NO